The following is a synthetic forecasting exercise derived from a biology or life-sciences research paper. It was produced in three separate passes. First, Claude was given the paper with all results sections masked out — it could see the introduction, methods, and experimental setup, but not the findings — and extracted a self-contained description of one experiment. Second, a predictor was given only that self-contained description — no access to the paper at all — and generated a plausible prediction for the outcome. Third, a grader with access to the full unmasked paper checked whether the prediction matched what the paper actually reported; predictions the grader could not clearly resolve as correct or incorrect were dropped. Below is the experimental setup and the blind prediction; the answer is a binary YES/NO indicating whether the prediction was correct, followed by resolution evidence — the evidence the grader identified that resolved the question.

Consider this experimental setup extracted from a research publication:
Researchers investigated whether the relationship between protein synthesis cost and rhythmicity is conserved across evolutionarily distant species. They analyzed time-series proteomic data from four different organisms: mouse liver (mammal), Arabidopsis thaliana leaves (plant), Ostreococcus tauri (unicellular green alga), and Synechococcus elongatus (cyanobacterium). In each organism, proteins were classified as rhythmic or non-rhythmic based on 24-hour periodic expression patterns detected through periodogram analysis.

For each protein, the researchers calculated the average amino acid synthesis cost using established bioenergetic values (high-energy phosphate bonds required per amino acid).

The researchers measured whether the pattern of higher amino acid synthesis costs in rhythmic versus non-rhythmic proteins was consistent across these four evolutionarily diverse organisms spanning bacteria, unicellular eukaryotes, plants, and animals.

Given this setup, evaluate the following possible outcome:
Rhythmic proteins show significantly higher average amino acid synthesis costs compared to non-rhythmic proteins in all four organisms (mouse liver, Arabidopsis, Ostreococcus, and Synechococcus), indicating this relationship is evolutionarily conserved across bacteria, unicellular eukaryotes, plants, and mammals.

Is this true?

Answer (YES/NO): NO